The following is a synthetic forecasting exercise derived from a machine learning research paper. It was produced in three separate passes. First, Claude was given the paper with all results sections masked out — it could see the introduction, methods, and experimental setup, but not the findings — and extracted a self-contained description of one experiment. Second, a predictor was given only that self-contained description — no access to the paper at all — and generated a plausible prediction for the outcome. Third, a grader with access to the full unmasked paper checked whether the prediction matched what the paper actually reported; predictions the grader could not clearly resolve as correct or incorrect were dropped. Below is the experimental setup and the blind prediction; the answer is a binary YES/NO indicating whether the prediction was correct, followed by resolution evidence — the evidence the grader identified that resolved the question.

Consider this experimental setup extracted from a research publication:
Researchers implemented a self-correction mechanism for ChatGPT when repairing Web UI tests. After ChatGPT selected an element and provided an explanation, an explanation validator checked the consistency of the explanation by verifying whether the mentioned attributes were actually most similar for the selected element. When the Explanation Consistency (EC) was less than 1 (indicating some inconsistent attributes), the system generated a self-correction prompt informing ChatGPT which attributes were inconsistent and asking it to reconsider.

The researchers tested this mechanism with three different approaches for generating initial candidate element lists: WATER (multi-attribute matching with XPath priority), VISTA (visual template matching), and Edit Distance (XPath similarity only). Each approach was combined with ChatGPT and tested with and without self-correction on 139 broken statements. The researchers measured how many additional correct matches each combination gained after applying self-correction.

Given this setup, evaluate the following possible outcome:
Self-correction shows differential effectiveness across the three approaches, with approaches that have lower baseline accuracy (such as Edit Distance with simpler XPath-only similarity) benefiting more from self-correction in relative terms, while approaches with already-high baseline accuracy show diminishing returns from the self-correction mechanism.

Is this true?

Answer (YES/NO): NO